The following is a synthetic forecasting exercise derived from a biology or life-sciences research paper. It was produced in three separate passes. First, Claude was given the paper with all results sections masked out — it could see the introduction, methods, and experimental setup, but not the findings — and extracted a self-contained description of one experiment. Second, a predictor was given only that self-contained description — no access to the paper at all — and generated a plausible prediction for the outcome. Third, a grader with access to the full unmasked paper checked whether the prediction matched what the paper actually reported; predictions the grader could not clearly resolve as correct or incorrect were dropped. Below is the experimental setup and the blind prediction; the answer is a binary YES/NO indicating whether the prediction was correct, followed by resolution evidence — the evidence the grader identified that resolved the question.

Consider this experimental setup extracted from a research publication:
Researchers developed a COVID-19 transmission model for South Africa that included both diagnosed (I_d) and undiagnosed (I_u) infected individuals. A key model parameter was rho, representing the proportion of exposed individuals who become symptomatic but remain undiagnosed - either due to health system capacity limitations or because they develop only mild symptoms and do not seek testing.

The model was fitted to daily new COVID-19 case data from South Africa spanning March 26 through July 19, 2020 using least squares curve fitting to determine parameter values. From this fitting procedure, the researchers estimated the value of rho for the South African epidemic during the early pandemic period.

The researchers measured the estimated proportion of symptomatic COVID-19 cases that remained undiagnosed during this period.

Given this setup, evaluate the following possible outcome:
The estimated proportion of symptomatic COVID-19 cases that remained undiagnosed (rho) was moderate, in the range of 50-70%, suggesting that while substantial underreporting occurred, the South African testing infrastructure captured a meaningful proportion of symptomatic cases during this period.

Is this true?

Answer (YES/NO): NO